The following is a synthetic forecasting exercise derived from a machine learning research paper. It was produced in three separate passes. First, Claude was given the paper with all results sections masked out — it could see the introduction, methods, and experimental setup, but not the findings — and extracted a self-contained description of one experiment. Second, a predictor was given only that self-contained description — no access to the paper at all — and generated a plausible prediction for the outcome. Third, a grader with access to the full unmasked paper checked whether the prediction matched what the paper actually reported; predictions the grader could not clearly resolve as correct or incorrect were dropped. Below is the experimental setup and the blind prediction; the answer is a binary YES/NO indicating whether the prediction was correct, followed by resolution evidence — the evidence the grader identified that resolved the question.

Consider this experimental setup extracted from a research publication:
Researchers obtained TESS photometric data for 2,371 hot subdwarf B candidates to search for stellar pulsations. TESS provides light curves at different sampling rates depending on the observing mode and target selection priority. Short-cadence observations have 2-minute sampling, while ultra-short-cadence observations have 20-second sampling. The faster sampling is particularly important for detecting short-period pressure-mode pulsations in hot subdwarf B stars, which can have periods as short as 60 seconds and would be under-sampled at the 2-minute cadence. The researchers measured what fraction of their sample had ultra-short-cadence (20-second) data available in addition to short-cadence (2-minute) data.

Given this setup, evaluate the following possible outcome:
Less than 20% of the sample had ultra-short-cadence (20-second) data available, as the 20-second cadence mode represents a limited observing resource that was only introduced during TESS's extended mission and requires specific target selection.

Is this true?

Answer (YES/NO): NO